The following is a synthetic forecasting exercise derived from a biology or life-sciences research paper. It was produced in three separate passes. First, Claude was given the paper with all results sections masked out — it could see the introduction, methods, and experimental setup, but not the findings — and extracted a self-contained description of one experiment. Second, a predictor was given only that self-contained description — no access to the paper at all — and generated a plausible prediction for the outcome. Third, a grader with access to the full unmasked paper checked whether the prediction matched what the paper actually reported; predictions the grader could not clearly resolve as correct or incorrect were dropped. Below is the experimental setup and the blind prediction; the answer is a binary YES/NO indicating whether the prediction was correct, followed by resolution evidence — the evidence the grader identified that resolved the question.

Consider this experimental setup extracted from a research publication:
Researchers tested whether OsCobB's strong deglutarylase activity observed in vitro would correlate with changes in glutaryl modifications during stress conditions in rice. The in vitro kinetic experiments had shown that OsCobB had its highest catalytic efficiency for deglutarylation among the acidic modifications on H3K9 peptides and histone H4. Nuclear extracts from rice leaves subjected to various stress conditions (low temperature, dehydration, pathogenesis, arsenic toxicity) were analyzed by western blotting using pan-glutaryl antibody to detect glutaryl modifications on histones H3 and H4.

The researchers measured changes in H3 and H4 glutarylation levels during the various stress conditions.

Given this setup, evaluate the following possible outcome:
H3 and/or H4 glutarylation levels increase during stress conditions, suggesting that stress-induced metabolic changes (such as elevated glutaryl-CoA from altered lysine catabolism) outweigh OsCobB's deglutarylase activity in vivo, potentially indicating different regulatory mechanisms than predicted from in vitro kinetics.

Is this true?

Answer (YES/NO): NO